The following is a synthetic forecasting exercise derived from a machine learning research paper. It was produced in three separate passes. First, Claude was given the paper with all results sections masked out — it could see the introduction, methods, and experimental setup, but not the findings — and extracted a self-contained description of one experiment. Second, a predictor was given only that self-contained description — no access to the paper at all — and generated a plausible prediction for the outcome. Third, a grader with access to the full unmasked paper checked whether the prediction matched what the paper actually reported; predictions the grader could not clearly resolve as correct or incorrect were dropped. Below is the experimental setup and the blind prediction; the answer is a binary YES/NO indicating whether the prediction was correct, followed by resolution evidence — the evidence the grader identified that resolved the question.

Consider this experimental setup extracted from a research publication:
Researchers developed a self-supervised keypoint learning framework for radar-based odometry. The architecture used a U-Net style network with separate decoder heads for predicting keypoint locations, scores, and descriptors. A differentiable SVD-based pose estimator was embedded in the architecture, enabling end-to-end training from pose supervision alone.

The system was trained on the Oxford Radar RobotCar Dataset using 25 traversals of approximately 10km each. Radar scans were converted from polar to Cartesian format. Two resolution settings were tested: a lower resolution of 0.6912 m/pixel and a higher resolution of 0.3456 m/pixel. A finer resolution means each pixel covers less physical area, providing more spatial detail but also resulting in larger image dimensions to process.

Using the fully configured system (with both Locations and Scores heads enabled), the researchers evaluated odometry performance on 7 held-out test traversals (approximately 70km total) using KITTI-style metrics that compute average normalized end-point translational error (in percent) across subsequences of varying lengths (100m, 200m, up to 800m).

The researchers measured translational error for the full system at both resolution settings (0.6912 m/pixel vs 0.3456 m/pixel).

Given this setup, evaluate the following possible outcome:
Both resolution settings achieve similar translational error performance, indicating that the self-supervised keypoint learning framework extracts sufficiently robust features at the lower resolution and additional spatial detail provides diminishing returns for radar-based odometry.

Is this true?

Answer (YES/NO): NO